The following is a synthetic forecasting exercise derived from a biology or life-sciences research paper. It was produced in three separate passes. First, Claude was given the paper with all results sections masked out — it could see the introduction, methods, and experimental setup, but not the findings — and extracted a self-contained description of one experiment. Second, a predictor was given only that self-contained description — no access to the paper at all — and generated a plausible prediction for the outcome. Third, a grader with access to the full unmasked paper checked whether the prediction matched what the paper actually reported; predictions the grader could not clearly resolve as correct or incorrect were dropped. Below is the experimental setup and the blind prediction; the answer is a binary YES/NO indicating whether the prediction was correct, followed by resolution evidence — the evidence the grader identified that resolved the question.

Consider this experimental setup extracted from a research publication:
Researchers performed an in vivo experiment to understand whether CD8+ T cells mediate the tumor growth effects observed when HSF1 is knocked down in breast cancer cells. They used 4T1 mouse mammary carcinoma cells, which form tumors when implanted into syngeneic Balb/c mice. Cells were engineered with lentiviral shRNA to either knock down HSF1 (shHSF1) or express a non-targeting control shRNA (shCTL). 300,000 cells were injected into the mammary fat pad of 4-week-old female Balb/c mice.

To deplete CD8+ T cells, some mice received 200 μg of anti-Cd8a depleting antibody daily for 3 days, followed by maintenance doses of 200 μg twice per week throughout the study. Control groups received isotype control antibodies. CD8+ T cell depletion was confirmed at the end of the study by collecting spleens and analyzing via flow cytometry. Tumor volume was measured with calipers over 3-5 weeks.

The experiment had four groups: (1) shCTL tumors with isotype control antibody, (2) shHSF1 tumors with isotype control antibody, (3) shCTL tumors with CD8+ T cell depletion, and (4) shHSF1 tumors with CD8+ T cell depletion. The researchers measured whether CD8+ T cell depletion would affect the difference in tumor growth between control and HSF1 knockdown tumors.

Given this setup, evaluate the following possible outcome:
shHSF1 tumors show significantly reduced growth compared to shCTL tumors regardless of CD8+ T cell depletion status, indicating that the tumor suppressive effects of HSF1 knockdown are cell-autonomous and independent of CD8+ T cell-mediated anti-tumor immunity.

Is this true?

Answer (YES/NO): NO